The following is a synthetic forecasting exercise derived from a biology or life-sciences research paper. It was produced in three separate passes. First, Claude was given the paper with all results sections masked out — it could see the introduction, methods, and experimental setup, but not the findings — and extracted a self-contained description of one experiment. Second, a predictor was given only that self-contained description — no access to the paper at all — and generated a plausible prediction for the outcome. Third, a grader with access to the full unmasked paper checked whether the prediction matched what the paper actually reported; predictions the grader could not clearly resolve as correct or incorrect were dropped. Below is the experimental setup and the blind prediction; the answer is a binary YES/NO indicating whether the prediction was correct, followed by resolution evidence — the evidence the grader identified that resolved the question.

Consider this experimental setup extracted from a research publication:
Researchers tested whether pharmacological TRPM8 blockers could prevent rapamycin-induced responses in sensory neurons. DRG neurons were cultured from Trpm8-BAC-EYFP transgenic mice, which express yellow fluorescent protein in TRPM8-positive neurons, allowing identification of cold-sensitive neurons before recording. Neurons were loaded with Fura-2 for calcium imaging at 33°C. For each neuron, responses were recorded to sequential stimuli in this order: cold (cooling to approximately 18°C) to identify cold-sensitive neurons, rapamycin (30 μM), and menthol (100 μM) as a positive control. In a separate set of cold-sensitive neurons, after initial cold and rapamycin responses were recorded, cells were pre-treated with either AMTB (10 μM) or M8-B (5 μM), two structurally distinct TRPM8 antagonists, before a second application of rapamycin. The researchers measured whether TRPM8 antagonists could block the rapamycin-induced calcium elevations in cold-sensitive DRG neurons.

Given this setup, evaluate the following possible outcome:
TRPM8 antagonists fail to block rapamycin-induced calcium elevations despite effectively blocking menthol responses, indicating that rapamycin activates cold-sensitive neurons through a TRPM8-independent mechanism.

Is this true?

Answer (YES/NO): NO